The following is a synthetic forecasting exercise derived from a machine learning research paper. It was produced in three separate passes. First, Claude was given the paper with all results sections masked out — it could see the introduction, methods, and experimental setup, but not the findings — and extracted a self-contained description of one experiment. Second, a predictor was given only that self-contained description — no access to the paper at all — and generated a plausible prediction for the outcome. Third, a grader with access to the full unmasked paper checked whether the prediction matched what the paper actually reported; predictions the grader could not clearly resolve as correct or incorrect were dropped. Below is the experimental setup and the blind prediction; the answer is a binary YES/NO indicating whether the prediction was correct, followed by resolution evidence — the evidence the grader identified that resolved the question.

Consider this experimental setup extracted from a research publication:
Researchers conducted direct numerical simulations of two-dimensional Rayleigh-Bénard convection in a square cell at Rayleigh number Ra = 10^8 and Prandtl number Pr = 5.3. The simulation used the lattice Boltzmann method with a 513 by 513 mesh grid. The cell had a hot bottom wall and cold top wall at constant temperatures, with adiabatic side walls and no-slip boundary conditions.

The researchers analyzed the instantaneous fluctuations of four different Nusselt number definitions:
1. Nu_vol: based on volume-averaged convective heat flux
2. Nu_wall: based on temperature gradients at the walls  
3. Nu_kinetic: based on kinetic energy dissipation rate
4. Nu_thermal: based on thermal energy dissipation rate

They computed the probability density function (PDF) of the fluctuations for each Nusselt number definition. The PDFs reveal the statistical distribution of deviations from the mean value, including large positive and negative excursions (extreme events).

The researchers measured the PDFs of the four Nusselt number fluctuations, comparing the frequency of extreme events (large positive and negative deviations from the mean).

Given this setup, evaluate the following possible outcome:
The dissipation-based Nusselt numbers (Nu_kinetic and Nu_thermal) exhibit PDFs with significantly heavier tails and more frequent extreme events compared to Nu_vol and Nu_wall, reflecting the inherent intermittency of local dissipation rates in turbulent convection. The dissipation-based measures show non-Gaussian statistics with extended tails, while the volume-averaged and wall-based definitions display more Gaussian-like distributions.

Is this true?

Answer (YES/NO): NO